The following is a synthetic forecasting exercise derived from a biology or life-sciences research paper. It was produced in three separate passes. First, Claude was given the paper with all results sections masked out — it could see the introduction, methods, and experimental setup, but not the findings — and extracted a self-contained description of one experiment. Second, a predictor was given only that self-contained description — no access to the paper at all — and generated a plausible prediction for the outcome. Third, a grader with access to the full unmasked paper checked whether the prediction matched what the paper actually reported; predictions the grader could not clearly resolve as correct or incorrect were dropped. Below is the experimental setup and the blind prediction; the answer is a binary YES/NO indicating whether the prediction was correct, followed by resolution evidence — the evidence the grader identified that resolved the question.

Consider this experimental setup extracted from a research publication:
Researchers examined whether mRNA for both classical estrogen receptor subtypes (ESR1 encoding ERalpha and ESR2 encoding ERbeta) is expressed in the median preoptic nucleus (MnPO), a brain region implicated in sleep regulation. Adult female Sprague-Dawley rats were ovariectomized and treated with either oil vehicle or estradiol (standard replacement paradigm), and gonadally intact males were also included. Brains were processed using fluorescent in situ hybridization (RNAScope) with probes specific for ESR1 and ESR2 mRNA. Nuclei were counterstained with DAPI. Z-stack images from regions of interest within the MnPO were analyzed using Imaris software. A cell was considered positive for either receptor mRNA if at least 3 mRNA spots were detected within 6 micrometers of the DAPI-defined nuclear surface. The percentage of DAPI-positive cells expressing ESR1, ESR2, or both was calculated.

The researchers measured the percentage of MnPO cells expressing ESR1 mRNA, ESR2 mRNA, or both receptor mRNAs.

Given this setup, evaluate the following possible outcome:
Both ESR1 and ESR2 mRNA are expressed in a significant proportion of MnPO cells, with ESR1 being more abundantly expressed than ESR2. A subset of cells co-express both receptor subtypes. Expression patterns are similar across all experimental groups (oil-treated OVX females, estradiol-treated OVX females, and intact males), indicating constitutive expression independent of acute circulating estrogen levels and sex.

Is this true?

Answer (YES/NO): NO